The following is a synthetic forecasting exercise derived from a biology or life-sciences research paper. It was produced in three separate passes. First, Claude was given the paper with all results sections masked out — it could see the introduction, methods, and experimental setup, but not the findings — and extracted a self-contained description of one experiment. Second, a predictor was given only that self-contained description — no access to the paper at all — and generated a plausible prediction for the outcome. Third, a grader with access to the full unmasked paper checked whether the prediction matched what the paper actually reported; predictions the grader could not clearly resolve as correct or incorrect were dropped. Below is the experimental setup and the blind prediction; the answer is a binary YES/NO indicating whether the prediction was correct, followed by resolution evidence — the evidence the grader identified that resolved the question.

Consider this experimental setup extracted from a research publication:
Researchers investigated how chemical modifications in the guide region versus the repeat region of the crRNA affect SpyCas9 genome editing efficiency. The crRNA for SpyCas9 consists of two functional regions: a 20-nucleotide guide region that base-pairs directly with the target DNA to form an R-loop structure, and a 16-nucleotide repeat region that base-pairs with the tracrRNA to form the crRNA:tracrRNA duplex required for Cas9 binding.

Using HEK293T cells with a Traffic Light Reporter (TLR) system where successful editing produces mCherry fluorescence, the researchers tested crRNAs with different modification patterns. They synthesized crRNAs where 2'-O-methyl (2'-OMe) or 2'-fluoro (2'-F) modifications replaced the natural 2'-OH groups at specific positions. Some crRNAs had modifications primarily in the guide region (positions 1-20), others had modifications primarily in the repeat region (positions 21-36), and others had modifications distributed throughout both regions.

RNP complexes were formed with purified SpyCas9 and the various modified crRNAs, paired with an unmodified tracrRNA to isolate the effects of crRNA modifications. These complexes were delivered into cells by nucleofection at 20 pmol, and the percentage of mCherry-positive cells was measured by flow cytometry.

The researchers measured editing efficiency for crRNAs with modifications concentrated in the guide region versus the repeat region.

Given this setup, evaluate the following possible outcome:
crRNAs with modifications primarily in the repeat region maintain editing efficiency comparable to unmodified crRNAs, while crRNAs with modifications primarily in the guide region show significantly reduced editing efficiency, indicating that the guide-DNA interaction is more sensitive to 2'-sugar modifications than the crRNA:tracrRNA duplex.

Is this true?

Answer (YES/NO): NO